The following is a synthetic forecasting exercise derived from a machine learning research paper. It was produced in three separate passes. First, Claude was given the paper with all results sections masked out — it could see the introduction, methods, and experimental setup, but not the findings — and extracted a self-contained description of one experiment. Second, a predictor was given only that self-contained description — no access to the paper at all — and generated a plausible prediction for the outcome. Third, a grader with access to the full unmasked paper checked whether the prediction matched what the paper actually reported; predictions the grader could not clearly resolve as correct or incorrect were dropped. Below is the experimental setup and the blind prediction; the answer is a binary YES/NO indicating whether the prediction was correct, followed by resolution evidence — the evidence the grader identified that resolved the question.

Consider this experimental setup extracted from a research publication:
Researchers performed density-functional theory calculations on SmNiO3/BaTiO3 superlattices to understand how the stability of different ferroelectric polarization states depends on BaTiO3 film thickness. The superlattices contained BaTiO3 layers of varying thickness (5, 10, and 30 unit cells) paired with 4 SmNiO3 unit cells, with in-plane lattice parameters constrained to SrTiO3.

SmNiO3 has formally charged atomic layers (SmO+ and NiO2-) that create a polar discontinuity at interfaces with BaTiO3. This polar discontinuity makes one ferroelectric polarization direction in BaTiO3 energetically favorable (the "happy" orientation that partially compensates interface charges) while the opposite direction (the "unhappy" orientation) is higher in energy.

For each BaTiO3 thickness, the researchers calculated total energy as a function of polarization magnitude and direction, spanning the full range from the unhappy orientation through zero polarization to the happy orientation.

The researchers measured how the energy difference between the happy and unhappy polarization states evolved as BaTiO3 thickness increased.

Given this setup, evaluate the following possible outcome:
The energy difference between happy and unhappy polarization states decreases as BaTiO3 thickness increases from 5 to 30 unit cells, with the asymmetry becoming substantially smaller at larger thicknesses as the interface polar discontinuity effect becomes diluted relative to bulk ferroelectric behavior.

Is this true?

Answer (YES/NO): YES